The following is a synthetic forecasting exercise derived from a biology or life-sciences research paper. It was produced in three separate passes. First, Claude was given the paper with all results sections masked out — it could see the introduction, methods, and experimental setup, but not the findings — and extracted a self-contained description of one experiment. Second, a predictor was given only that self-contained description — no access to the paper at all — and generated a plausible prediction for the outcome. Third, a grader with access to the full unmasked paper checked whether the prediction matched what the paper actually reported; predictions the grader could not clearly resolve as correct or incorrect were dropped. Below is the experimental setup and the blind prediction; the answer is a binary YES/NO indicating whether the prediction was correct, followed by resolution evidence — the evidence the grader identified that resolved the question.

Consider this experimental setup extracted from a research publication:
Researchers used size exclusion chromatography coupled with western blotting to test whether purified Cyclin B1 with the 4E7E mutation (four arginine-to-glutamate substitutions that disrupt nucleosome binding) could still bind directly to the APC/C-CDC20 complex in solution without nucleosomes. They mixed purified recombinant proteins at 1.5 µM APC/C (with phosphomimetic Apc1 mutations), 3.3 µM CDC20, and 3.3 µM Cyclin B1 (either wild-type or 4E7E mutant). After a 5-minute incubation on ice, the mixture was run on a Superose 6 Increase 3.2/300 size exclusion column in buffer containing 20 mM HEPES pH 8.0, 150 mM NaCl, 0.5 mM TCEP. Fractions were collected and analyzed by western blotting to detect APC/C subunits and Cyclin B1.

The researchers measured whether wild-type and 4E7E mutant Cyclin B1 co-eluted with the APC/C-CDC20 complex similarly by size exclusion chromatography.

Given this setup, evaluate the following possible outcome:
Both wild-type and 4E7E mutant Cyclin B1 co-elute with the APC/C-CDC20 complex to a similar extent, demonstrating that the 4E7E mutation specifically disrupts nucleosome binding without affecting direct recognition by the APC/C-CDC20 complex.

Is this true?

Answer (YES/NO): YES